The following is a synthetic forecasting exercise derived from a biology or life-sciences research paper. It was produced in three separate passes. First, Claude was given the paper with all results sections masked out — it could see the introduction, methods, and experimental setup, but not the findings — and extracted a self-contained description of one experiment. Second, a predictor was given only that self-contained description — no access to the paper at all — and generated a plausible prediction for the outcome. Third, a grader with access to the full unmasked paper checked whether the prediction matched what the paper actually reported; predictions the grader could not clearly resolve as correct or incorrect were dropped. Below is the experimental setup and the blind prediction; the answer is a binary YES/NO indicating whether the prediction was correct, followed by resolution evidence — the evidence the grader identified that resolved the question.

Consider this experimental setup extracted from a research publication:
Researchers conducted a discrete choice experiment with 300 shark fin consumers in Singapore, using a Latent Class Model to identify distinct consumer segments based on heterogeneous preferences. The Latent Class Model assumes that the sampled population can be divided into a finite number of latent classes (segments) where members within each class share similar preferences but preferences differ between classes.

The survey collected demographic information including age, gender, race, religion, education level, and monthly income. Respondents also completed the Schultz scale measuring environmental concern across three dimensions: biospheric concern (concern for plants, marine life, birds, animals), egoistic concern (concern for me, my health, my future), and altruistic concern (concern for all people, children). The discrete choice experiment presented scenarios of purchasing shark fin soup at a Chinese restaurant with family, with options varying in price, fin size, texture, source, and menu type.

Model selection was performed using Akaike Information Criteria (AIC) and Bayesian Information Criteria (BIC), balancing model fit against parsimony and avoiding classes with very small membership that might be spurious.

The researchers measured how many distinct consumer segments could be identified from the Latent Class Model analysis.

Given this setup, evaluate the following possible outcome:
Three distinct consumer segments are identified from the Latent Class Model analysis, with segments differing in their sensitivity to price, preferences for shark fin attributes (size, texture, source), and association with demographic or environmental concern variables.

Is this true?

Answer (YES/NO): NO